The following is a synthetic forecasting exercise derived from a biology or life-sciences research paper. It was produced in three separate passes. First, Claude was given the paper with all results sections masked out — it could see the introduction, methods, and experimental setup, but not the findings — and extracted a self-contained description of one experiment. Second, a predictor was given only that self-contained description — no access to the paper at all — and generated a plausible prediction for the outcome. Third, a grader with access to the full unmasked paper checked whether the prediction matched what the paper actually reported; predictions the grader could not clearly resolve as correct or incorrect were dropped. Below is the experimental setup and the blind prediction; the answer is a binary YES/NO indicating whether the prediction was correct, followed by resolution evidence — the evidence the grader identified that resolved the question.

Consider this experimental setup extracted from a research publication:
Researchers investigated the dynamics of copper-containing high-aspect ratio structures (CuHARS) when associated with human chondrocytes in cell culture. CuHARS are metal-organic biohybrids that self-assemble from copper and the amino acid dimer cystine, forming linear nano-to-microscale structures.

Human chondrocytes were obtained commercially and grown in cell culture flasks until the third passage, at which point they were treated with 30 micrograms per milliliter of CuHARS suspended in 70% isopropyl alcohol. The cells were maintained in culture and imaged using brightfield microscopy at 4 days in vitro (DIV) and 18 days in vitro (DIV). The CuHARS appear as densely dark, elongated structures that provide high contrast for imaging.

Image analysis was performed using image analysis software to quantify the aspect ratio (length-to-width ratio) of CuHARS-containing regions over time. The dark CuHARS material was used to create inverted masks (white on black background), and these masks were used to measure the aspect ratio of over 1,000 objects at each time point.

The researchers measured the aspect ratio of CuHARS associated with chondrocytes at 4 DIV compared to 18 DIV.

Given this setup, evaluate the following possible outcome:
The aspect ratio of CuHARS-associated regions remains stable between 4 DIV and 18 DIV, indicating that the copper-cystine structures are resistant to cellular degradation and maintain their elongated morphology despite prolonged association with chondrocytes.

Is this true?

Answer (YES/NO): NO